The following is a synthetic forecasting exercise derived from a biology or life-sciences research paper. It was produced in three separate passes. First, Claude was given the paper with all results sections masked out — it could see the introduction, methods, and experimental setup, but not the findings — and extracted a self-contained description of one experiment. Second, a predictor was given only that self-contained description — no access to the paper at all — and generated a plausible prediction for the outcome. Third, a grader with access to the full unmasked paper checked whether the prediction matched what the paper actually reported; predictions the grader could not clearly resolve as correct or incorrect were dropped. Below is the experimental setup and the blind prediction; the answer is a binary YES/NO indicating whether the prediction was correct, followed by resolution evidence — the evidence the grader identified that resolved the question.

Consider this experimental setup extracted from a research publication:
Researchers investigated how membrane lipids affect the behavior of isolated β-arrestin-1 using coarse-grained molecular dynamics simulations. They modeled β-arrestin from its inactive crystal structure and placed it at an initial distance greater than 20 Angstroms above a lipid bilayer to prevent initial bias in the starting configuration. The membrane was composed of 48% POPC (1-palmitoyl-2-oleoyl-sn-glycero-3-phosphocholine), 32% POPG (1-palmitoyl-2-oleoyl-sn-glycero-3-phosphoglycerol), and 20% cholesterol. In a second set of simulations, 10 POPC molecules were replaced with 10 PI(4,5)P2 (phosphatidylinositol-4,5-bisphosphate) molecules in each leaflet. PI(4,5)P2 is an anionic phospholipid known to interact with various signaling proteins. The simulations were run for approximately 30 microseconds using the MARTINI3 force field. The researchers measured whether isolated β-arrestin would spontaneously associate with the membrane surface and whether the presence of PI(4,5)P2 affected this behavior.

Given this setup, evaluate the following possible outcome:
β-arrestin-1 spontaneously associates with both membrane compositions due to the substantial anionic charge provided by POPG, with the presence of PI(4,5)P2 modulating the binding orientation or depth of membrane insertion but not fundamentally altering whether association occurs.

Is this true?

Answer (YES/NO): YES